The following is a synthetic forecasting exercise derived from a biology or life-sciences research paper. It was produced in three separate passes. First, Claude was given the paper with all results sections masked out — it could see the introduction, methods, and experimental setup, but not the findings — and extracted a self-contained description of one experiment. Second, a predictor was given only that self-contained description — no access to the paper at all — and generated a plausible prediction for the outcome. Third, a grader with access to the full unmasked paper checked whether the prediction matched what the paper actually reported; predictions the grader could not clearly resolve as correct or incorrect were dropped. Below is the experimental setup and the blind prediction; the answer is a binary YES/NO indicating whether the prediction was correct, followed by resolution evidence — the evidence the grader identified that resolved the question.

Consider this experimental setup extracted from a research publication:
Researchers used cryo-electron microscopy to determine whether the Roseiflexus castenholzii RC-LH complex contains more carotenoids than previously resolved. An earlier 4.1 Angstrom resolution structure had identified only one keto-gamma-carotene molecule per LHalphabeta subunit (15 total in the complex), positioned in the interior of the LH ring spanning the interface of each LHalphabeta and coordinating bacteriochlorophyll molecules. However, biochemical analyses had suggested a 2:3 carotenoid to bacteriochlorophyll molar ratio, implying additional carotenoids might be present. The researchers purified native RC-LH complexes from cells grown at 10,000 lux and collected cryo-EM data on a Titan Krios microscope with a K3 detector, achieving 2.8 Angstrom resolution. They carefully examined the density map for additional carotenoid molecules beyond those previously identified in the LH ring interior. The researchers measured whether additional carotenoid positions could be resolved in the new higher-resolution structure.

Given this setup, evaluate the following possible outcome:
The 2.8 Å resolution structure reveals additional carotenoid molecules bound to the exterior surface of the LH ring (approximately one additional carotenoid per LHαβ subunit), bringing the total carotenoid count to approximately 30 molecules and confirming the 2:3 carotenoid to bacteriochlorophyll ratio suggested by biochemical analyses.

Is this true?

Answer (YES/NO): YES